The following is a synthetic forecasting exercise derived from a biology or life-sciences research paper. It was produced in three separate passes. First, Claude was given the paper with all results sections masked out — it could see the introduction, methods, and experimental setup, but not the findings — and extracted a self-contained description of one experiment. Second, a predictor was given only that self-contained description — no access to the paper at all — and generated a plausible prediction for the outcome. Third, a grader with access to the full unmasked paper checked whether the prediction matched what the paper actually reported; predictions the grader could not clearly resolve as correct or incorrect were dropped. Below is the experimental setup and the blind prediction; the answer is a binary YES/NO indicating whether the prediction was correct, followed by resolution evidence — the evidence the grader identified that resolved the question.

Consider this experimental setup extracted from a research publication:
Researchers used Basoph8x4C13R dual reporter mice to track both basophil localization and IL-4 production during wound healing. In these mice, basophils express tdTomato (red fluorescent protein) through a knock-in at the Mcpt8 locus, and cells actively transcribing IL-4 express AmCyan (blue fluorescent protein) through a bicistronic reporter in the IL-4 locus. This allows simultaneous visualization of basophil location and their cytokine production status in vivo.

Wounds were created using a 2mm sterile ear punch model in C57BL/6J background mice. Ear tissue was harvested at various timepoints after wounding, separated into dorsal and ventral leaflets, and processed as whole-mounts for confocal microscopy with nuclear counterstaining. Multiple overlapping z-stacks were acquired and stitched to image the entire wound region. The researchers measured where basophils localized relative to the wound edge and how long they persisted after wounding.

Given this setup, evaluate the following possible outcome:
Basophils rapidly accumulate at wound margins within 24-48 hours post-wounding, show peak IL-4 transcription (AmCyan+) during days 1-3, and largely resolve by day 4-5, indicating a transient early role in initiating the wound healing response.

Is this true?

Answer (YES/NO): NO